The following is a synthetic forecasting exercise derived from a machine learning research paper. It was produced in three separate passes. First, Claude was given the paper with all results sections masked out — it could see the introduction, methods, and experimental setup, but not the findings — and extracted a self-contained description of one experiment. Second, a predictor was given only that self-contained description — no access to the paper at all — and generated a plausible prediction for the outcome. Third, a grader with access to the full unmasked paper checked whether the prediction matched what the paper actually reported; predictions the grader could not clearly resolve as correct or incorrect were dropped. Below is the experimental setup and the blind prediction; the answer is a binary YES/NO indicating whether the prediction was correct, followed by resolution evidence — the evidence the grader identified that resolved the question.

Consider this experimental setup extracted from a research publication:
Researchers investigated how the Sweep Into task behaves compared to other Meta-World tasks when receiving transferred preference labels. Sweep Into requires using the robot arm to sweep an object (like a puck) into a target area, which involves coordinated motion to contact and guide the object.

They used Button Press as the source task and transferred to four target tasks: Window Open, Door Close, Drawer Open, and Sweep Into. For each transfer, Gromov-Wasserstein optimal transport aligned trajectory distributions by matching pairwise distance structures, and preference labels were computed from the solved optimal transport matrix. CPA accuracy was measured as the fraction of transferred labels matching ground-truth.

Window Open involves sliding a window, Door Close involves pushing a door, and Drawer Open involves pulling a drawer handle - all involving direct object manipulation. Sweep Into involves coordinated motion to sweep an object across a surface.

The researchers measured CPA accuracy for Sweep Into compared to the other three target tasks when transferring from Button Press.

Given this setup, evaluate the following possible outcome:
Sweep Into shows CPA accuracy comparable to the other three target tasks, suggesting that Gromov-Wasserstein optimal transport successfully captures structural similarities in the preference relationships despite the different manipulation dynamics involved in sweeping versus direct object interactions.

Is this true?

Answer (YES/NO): NO